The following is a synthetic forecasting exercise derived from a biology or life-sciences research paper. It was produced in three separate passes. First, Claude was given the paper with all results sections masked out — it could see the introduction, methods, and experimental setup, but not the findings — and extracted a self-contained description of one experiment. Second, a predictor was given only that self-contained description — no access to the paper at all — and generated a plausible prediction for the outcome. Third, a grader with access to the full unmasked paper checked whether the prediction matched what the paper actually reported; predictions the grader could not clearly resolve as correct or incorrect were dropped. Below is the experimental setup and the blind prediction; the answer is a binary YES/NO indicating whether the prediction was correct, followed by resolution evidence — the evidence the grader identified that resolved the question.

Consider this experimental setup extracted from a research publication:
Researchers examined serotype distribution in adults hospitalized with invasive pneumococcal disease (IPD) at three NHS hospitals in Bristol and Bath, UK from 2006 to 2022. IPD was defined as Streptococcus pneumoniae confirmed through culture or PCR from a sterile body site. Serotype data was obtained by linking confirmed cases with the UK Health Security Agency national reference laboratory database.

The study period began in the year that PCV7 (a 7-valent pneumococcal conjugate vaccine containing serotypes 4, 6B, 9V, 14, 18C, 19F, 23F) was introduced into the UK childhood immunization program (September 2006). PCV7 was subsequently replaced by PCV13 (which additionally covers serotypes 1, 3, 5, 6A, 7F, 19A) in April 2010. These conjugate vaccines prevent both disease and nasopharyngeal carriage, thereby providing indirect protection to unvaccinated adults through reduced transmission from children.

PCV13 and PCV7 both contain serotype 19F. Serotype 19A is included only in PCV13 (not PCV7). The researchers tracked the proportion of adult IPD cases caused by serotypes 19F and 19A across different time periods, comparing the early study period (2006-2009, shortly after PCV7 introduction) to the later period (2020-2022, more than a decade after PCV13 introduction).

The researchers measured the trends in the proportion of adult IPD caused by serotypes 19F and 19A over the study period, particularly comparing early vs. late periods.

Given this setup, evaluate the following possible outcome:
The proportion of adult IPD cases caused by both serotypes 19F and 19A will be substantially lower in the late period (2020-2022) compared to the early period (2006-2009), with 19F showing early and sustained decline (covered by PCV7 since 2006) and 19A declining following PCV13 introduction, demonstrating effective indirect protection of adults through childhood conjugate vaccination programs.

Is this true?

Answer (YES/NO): NO